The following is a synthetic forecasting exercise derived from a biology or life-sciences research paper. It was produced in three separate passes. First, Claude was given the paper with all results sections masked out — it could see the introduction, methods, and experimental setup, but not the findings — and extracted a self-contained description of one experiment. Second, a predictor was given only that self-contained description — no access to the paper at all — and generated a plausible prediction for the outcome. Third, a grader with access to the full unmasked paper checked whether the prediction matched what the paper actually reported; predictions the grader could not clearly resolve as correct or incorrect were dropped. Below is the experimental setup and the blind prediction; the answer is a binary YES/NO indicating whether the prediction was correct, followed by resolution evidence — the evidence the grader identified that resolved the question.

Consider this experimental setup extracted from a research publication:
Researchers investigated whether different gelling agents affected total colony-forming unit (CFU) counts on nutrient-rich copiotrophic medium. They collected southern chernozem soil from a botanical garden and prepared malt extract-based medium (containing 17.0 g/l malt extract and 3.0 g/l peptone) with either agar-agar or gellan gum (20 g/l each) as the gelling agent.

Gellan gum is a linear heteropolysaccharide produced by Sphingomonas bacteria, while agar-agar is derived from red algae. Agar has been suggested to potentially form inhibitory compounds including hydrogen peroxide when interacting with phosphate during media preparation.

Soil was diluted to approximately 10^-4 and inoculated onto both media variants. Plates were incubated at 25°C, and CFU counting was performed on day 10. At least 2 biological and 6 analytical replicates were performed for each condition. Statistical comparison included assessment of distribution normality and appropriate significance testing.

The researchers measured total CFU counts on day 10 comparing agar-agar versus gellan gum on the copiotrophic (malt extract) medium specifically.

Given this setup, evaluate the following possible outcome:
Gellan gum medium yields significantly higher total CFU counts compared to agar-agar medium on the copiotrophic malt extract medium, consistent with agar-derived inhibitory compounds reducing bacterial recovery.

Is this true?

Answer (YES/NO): YES